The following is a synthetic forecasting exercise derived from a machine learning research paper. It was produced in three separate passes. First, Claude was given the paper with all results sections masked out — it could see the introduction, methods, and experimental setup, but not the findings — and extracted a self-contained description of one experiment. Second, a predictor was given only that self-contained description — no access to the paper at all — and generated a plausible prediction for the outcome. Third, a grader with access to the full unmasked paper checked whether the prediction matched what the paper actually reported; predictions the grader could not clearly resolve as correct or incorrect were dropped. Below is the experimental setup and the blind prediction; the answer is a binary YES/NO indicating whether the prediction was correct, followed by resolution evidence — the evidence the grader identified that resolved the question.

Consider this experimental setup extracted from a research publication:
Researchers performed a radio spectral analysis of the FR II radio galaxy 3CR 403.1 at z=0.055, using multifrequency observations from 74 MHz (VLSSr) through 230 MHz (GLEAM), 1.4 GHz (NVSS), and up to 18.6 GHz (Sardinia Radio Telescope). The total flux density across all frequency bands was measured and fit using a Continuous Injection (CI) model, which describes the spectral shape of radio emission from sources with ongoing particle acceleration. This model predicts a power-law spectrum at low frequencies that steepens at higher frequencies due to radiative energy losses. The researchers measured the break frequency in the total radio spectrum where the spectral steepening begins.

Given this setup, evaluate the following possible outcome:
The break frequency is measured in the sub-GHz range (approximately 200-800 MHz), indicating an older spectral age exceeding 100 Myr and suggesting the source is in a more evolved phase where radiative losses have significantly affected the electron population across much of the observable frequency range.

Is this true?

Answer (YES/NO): NO